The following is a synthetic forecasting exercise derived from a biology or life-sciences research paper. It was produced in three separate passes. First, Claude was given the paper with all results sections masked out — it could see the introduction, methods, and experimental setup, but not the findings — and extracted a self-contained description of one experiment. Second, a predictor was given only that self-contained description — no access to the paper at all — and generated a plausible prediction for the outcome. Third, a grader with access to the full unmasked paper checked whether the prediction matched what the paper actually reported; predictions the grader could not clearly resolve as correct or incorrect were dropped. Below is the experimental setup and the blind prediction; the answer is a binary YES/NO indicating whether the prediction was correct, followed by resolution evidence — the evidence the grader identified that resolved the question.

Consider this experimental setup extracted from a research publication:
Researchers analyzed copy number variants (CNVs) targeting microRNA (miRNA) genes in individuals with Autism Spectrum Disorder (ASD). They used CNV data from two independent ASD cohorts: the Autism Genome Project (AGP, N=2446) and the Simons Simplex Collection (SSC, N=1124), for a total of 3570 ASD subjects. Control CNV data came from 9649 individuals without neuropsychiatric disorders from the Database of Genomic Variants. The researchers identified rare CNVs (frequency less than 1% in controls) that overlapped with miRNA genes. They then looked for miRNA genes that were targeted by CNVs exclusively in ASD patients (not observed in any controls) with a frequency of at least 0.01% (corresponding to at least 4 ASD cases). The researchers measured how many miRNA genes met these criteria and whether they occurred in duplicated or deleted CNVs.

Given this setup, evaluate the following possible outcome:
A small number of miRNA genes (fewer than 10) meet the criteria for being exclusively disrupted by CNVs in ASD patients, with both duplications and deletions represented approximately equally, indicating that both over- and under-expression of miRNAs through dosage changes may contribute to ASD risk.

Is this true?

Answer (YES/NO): NO